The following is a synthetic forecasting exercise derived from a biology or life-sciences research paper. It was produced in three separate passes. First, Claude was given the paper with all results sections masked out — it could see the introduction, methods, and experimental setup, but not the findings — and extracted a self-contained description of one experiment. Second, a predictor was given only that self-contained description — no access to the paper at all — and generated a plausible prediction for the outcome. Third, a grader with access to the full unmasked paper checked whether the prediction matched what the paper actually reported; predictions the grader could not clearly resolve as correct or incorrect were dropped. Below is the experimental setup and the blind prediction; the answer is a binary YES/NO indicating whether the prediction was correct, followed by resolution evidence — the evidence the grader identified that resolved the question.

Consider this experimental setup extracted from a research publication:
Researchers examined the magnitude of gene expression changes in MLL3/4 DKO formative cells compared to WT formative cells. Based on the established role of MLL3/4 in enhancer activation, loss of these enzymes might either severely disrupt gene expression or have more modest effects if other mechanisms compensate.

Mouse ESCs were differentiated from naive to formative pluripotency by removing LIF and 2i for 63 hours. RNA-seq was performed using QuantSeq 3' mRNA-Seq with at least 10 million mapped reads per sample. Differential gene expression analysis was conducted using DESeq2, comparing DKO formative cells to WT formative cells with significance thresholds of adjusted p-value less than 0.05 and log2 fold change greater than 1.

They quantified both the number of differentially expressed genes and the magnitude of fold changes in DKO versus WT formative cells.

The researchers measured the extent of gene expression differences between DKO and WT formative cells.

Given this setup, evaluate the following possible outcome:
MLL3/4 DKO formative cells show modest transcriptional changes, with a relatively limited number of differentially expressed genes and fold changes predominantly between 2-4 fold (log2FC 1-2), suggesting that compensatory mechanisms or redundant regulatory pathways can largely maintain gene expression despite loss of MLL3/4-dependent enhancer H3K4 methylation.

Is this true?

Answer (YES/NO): YES